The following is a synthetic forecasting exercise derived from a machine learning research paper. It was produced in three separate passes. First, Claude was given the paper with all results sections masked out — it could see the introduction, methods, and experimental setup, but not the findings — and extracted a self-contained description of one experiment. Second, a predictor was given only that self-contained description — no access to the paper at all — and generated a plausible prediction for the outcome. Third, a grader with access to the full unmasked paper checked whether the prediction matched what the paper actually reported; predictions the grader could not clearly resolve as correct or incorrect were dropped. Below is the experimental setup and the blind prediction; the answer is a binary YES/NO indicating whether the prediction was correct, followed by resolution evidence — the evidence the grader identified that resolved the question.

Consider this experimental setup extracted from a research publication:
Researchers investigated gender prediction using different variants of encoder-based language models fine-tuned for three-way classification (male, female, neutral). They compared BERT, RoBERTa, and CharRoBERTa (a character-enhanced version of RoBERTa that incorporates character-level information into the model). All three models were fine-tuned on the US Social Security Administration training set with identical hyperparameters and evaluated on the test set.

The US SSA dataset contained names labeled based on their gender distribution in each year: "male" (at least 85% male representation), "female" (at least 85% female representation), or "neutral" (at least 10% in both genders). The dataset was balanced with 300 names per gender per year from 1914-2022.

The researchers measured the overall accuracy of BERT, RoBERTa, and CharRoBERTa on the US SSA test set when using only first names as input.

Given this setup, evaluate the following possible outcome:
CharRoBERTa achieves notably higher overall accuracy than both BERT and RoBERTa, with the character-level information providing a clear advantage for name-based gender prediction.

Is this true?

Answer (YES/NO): NO